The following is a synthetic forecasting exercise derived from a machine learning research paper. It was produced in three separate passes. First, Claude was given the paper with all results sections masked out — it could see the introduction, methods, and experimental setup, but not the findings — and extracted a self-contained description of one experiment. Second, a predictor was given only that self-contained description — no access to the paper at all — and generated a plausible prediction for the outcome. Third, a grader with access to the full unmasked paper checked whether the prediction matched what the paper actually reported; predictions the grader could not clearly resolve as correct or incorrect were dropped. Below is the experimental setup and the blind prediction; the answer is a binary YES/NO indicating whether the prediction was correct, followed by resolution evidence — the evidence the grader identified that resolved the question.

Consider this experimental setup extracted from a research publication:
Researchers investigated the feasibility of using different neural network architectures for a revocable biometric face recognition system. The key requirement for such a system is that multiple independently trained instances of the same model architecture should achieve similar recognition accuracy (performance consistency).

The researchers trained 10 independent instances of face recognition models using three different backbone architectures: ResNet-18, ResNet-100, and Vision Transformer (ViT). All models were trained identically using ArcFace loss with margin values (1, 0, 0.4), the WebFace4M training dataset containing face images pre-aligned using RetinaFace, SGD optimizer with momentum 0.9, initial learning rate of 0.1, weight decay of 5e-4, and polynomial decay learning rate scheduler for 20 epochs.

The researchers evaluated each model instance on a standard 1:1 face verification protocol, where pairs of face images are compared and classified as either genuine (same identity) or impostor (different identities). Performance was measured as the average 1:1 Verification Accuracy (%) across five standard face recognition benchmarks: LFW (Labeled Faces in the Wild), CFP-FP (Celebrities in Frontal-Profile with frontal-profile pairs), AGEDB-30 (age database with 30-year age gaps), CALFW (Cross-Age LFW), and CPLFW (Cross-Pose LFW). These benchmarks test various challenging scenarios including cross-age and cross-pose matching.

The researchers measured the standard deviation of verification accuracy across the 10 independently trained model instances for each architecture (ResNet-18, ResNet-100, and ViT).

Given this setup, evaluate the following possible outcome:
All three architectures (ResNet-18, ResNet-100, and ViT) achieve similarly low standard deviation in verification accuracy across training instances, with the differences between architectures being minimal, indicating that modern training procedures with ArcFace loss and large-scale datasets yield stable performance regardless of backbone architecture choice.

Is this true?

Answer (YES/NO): NO